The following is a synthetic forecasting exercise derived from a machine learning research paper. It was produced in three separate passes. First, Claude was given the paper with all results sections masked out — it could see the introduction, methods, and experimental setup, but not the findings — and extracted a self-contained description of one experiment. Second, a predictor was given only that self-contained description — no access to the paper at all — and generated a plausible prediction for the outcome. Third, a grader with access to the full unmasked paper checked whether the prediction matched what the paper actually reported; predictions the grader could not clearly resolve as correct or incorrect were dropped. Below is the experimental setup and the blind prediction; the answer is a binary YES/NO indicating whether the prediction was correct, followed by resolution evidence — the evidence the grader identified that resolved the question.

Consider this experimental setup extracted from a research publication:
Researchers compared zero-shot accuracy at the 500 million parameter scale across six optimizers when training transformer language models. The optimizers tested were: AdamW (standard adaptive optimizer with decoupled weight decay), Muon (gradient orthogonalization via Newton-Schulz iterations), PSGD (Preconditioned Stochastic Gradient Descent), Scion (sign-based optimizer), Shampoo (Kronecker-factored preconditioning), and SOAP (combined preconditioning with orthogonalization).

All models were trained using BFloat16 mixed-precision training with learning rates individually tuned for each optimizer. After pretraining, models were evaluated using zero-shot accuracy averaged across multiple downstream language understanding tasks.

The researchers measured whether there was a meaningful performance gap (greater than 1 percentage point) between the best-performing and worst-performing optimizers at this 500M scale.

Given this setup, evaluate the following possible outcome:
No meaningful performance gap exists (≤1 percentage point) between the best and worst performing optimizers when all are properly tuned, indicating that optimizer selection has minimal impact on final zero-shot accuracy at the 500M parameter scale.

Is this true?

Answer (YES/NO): NO